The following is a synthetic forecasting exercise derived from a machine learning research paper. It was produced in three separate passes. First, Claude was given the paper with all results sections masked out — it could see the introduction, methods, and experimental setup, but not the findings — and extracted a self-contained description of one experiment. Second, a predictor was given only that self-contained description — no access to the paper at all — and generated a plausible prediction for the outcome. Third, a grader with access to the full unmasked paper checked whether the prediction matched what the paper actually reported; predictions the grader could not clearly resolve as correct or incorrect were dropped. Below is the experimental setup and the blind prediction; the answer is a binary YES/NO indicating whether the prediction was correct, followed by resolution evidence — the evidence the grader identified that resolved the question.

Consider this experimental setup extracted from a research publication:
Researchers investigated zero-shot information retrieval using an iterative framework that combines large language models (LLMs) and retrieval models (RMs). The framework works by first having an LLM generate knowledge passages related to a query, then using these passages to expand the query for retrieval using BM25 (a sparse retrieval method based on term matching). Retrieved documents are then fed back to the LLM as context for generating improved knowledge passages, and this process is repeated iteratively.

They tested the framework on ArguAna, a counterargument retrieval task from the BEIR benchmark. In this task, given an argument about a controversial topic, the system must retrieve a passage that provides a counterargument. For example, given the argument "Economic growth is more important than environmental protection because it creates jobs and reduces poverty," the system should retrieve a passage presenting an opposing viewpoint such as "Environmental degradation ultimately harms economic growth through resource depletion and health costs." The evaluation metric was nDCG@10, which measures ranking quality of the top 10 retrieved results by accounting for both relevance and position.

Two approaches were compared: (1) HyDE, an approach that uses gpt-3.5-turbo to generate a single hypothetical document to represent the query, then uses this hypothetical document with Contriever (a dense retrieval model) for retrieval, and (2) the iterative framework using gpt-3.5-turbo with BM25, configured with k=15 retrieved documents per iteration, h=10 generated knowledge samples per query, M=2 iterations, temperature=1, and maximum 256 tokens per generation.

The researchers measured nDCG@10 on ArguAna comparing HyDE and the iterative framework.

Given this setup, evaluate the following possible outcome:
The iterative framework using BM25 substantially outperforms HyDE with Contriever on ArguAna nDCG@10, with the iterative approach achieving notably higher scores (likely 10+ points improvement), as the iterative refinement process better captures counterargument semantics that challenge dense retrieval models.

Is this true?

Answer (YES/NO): NO